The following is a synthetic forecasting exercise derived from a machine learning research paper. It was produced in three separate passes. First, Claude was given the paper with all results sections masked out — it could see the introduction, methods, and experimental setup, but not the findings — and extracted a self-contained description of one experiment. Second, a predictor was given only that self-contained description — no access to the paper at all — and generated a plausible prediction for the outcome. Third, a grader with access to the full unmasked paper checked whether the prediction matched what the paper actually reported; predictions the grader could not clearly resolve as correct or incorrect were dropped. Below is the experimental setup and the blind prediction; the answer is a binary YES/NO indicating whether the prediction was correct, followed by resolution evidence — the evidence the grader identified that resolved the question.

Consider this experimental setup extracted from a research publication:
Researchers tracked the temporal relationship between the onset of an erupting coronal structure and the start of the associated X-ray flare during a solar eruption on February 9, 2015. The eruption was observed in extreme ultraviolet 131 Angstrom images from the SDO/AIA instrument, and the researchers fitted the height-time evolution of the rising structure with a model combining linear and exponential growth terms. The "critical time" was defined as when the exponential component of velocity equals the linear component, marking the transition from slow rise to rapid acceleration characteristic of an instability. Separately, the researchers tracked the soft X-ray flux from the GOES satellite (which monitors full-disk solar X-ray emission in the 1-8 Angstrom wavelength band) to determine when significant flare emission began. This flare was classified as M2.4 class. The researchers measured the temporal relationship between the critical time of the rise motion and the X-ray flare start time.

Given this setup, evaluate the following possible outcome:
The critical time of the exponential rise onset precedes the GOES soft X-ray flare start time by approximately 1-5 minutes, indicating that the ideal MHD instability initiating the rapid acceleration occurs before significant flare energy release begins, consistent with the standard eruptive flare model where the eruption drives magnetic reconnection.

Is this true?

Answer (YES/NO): YES